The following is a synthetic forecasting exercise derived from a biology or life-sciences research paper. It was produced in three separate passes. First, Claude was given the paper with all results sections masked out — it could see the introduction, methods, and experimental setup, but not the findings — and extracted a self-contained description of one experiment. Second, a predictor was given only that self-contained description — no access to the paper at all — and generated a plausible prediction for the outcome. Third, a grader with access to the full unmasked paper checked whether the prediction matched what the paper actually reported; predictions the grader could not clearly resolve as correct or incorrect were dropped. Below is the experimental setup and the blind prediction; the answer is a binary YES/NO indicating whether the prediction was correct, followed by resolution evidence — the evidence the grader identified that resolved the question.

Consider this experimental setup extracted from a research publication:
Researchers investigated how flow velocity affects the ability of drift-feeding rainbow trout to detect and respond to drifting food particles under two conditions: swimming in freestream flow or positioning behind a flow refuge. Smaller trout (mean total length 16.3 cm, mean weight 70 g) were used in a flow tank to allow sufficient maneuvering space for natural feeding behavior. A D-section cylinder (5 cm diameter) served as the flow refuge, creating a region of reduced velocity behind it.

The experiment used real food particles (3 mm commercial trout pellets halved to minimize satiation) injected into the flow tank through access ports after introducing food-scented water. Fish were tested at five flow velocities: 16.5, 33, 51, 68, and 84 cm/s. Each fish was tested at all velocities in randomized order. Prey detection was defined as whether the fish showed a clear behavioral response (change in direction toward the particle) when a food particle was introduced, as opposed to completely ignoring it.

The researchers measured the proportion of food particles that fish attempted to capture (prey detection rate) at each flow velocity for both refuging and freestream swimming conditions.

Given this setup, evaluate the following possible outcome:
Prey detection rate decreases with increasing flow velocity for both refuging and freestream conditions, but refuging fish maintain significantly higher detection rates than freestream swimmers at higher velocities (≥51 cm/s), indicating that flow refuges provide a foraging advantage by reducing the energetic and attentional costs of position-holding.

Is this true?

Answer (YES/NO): NO